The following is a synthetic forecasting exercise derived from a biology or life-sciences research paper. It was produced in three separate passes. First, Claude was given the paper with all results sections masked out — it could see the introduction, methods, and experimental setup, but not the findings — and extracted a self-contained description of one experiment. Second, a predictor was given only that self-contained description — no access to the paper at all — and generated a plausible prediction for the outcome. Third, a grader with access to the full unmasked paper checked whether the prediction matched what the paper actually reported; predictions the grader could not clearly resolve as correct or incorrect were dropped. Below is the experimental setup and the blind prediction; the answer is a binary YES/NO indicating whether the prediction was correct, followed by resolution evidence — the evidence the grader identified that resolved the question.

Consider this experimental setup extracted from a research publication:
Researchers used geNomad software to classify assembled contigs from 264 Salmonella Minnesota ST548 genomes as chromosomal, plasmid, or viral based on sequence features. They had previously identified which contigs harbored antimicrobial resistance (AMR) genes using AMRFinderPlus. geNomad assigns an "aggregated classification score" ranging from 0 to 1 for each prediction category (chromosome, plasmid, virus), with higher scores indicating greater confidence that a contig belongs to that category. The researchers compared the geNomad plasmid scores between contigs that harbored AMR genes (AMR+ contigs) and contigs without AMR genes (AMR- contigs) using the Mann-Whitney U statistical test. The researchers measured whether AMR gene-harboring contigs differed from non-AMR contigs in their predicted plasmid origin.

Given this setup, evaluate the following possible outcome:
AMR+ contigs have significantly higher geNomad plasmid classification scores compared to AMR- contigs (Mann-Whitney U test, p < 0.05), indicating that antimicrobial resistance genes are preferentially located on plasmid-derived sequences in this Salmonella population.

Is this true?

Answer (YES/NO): YES